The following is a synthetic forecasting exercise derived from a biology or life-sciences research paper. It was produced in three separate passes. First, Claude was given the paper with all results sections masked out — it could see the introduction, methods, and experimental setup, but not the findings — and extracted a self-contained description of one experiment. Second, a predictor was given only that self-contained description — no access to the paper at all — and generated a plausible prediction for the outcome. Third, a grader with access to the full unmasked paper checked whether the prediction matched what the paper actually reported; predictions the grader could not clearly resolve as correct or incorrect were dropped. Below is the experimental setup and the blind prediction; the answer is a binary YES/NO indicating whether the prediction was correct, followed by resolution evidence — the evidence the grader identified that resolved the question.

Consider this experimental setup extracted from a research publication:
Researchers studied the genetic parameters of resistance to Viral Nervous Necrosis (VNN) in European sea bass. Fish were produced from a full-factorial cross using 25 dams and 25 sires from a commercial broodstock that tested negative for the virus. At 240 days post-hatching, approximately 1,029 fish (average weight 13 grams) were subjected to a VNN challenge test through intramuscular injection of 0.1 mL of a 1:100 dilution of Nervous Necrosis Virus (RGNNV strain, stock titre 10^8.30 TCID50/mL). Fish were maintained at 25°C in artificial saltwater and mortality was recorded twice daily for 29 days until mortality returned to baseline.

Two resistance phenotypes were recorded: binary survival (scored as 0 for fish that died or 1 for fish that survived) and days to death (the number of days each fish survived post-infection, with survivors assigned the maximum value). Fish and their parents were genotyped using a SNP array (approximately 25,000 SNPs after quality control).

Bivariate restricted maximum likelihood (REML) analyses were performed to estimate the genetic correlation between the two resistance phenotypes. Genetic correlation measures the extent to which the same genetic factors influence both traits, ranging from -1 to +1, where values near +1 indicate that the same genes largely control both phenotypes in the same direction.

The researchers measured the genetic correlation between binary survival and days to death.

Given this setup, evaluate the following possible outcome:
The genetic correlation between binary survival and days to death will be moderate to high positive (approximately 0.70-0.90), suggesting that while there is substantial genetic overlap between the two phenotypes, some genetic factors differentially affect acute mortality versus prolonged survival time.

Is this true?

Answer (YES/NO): NO